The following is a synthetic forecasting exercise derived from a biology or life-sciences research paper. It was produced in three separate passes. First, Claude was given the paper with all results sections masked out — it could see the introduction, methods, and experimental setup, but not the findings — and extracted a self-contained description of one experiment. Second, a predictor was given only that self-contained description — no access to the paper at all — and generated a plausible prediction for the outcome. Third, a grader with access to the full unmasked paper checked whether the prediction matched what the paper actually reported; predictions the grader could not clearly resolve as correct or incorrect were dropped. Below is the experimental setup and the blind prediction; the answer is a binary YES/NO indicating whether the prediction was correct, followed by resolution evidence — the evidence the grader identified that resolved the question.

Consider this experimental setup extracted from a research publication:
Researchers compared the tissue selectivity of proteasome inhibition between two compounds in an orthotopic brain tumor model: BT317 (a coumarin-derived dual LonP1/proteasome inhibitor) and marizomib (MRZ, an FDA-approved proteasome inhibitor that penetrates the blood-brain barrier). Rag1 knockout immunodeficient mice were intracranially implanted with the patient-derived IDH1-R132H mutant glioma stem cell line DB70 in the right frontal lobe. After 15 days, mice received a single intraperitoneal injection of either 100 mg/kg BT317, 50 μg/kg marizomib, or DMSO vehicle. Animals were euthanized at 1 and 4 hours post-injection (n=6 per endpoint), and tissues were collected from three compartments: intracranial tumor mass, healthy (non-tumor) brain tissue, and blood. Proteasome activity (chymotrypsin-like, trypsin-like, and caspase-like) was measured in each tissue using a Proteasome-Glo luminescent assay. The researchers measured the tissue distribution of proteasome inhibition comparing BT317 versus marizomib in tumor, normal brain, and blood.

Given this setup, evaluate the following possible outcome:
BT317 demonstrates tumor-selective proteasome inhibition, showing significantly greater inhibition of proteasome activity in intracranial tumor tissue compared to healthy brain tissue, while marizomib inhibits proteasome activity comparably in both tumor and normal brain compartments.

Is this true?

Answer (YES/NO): YES